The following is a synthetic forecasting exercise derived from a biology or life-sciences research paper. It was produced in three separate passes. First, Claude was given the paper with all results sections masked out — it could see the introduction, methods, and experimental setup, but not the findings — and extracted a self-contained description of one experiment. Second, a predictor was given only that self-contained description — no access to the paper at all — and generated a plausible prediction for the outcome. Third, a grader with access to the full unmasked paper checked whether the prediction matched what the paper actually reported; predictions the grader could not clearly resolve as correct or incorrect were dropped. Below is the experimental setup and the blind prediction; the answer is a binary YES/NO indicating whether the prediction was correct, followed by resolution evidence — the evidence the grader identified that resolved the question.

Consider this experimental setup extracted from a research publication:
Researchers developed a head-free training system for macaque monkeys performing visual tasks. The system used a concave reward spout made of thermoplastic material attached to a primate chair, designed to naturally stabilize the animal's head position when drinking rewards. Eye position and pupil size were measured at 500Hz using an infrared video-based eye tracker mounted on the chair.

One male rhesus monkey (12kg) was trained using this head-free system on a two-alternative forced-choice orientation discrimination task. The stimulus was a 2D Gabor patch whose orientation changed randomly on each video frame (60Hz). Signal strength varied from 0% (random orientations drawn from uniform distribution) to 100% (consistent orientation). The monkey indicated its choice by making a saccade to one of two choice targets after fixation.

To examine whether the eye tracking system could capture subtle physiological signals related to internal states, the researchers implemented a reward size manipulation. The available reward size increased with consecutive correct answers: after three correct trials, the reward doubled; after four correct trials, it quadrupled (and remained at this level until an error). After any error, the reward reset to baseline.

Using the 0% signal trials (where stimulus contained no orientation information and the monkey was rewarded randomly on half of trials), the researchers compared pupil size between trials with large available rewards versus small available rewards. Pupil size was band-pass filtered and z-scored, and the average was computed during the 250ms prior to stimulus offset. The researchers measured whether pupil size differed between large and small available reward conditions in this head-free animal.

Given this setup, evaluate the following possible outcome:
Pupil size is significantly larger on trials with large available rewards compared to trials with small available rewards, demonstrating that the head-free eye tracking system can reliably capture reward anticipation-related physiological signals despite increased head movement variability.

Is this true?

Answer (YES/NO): YES